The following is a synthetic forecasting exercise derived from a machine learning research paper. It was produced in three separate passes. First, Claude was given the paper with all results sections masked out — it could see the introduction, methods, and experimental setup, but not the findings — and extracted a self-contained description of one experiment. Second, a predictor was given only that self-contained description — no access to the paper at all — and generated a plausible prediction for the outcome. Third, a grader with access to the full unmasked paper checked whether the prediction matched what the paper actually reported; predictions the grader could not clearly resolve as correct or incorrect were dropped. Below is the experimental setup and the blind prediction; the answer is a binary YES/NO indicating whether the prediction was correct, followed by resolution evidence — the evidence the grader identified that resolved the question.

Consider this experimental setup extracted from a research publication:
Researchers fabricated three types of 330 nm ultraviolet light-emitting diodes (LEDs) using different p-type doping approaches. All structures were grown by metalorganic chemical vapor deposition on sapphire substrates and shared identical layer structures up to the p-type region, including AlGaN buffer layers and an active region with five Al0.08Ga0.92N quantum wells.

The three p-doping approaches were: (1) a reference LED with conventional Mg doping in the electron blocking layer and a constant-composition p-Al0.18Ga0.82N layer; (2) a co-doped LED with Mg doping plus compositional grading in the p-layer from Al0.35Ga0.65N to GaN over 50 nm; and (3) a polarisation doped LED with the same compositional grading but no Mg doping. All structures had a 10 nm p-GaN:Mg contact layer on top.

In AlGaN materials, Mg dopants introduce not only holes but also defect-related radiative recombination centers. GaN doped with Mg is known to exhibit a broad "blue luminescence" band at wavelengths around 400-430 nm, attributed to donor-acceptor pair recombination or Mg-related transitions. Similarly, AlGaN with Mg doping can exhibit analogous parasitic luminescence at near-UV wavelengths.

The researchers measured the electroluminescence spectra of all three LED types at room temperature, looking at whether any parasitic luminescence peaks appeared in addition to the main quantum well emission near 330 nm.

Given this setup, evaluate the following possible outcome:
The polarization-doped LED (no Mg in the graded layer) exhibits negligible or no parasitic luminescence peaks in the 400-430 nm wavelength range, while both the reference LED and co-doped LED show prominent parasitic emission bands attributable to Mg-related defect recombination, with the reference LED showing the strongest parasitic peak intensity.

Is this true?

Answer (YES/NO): NO